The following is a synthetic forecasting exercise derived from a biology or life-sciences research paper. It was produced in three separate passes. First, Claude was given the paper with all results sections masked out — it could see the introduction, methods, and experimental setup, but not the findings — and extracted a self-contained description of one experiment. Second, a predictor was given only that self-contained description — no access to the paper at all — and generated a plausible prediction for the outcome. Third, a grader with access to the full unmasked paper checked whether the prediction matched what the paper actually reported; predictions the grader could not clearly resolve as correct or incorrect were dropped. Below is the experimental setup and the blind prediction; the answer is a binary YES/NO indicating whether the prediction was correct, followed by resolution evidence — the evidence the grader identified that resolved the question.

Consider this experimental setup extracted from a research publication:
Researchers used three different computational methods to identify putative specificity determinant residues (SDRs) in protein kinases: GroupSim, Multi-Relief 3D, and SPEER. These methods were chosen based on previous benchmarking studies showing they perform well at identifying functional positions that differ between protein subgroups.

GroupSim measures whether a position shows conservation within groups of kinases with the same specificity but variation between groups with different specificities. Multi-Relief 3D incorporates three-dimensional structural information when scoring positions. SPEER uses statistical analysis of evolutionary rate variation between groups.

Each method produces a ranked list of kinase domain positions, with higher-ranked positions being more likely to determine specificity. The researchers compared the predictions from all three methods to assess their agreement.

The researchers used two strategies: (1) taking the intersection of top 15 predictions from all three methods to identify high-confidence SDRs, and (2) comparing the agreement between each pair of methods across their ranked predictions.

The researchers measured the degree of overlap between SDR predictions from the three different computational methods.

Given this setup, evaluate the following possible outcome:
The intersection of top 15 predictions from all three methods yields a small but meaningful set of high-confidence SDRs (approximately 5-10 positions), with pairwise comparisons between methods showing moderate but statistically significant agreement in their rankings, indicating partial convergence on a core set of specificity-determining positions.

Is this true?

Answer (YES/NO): NO